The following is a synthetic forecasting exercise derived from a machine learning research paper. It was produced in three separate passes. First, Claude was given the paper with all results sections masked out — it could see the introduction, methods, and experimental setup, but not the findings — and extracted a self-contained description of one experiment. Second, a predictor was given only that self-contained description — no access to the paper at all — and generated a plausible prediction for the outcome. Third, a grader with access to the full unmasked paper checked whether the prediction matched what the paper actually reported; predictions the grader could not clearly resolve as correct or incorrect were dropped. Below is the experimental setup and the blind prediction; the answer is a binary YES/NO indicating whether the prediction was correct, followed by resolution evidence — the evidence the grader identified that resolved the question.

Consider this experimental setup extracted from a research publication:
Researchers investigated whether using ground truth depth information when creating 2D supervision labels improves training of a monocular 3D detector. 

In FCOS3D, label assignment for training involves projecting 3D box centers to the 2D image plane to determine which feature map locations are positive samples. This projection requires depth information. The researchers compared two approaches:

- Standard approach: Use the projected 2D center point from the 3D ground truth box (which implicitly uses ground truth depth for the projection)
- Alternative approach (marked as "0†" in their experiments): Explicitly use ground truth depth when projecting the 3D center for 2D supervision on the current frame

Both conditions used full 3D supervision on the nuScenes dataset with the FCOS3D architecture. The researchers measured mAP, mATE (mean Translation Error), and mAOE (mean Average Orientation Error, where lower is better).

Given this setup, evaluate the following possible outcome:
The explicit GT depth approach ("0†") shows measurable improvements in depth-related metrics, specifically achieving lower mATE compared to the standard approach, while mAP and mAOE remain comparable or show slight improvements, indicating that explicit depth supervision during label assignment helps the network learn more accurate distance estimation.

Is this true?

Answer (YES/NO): YES